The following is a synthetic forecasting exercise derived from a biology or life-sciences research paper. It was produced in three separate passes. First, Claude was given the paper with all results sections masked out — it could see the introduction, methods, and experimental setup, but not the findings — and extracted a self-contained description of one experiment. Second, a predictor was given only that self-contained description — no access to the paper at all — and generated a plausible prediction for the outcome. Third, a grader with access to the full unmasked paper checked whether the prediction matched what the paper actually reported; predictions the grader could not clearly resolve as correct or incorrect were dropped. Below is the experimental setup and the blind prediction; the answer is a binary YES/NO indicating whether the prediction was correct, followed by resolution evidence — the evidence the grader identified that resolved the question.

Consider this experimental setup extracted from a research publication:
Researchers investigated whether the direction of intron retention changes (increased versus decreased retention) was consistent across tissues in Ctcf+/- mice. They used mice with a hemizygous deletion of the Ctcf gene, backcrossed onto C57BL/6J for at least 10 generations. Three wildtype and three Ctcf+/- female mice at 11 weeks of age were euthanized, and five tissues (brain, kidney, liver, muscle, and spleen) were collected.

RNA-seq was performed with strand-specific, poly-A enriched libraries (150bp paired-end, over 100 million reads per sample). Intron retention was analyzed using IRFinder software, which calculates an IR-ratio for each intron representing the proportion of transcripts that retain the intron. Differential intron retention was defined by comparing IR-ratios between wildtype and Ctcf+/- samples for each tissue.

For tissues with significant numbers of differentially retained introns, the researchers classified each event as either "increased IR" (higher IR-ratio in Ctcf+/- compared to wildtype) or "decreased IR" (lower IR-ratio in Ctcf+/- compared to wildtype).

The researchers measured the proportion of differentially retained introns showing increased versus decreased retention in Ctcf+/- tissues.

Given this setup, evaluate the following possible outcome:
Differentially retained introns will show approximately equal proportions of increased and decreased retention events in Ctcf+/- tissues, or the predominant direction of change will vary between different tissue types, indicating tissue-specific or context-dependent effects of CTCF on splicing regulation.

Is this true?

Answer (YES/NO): NO